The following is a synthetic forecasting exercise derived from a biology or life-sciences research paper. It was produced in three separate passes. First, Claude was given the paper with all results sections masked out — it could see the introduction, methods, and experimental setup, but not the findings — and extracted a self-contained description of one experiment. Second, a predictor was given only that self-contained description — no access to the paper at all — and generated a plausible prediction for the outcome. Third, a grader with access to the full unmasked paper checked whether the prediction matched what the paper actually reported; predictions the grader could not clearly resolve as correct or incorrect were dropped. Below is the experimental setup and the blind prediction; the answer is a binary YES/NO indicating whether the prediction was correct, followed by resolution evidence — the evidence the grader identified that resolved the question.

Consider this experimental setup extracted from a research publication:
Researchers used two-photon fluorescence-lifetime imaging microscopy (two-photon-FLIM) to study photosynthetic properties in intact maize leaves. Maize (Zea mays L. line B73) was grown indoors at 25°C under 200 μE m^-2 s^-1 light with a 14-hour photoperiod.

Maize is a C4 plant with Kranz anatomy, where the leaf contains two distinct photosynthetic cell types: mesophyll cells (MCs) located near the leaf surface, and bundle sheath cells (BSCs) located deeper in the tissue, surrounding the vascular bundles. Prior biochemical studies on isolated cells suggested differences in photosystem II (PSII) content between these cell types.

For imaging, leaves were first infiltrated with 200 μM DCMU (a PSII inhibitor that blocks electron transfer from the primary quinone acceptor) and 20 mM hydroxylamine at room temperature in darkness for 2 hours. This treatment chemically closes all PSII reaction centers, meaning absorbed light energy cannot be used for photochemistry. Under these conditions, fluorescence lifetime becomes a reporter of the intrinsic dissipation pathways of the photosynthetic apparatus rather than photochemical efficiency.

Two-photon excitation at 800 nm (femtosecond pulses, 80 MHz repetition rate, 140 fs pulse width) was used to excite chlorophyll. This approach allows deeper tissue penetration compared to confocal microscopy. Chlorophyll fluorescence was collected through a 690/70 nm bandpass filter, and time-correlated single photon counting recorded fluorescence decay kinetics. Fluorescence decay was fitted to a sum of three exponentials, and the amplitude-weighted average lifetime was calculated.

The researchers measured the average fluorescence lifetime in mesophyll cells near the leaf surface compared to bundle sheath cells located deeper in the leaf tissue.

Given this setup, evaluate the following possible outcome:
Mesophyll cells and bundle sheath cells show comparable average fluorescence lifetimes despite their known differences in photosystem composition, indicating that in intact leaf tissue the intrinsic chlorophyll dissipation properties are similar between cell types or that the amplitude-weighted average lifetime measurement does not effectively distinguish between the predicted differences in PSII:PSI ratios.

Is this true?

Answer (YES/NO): NO